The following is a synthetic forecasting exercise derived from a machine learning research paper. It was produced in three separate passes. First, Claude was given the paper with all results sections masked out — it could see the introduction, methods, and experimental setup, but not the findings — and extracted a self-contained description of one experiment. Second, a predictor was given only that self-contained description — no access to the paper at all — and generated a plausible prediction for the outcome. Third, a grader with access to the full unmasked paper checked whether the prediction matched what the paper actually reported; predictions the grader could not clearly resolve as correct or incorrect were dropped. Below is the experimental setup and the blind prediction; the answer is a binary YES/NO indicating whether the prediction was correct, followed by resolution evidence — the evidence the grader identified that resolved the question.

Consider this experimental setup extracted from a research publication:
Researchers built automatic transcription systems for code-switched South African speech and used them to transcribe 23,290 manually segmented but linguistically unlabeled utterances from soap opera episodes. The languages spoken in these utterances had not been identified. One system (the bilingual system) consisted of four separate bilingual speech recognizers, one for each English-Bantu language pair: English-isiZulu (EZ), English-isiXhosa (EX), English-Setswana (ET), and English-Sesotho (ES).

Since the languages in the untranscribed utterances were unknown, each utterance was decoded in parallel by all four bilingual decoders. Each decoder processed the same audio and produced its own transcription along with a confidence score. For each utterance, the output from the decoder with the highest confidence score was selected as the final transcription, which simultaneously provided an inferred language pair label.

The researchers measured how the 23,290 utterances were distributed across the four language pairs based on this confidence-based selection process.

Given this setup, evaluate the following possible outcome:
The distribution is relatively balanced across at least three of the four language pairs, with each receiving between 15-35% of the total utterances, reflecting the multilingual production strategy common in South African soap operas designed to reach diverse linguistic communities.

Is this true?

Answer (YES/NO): NO